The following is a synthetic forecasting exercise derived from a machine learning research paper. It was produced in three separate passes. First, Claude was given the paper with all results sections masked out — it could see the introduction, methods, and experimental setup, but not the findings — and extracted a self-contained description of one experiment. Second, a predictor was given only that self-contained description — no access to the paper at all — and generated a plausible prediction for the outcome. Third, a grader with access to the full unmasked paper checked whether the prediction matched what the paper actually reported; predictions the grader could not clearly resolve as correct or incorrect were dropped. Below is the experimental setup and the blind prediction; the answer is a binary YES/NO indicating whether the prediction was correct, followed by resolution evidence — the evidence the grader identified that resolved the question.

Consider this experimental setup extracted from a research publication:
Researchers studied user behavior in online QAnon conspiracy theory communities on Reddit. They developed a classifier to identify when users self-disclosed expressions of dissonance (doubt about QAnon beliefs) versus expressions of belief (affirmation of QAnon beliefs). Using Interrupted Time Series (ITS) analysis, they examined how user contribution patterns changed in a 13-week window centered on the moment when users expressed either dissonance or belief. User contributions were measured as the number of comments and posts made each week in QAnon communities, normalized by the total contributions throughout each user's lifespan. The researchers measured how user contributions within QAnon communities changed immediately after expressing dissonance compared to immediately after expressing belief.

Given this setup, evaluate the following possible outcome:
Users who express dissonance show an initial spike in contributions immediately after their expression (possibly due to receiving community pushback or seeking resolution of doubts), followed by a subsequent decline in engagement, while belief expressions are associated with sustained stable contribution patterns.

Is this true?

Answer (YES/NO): NO